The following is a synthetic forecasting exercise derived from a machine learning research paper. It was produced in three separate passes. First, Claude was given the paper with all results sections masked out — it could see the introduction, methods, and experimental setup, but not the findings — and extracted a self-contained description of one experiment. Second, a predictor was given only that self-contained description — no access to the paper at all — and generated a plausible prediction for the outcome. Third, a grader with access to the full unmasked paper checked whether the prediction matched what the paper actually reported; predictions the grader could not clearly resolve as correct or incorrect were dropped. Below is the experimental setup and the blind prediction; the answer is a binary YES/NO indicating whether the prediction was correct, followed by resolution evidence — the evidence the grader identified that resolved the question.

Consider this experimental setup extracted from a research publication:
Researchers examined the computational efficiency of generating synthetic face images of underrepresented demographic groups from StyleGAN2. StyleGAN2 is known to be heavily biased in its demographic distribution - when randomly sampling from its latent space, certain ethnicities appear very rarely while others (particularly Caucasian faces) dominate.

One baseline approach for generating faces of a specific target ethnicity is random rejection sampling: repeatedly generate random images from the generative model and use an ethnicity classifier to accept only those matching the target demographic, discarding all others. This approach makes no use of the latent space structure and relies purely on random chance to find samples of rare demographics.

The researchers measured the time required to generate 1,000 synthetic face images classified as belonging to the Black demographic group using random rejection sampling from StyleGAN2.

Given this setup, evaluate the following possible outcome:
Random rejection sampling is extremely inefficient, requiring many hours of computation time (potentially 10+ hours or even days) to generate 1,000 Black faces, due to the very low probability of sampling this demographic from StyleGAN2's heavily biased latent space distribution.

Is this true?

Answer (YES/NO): YES